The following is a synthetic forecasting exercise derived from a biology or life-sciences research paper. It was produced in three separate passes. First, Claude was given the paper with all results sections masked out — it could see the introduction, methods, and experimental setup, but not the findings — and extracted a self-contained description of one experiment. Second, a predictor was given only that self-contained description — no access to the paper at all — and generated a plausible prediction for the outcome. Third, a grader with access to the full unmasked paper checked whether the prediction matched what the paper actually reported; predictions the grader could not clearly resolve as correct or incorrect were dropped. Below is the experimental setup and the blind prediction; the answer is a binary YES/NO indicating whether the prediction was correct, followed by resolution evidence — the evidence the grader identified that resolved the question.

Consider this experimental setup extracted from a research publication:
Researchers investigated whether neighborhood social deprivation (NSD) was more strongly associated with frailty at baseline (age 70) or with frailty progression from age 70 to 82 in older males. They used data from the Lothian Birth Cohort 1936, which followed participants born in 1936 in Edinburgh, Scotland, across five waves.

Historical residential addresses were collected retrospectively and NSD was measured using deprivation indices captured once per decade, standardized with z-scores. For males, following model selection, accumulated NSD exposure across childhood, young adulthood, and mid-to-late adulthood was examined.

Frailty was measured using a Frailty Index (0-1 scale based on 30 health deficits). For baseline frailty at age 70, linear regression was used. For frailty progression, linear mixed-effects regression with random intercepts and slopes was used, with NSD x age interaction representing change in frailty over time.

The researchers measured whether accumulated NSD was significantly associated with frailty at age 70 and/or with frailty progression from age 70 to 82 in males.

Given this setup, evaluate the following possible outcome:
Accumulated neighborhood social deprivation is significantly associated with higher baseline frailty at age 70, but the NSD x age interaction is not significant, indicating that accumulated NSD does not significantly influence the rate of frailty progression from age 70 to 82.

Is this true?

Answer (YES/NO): YES